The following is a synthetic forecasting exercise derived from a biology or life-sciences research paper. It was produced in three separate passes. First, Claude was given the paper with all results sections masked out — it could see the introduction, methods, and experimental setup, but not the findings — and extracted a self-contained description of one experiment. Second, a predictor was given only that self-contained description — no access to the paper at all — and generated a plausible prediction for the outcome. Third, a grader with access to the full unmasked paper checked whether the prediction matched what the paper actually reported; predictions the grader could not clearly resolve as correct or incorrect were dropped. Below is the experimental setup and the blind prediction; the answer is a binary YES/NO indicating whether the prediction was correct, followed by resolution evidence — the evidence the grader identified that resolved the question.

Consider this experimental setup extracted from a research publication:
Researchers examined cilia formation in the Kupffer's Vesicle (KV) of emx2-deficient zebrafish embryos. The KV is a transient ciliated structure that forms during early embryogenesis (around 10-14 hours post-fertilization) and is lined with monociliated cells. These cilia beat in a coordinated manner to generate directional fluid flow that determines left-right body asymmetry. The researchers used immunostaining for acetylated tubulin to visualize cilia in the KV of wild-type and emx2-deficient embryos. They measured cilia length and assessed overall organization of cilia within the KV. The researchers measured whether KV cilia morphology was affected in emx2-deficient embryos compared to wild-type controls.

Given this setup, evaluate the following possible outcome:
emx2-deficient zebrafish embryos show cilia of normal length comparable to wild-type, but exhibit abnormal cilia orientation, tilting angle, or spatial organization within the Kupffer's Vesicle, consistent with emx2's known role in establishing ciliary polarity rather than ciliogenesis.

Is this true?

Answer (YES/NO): NO